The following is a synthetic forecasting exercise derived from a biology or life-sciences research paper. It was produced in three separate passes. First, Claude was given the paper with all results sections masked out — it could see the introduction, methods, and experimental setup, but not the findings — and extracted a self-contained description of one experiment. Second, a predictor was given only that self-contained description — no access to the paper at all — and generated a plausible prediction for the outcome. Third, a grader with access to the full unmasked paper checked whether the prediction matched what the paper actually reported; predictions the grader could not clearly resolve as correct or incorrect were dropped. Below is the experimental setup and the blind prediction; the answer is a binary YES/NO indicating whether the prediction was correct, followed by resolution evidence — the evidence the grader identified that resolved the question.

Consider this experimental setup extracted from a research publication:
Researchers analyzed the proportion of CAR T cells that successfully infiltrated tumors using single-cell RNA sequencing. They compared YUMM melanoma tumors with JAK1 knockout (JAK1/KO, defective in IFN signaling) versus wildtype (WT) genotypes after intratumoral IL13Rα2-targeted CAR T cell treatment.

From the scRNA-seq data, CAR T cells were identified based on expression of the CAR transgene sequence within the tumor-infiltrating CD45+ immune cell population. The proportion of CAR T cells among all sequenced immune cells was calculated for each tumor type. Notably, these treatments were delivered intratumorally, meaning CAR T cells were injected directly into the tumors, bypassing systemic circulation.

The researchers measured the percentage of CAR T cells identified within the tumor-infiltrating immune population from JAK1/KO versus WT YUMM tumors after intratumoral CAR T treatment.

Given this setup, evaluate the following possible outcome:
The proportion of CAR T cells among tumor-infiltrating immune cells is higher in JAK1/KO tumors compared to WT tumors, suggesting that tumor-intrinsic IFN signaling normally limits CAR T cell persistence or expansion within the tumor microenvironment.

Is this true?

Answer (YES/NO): NO